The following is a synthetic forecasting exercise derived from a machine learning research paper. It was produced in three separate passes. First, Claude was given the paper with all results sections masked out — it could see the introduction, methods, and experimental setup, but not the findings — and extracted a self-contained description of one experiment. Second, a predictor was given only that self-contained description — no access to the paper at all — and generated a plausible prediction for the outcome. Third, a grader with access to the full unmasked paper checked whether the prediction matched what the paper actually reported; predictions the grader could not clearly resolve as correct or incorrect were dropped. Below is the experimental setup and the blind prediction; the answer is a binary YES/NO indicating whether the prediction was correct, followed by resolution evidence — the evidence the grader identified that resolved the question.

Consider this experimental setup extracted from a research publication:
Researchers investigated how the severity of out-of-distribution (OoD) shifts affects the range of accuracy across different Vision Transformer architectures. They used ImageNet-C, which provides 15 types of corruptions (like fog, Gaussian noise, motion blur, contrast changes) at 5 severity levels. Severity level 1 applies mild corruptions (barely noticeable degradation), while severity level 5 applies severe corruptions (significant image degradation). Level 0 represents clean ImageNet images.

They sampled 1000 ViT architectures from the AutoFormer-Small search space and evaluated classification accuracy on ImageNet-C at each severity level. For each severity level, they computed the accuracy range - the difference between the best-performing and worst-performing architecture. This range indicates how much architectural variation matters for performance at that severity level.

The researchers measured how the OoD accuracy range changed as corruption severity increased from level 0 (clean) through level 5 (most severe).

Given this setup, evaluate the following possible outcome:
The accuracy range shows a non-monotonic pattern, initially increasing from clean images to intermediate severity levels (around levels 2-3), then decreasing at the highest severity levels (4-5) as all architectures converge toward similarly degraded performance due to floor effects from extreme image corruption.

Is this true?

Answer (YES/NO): NO